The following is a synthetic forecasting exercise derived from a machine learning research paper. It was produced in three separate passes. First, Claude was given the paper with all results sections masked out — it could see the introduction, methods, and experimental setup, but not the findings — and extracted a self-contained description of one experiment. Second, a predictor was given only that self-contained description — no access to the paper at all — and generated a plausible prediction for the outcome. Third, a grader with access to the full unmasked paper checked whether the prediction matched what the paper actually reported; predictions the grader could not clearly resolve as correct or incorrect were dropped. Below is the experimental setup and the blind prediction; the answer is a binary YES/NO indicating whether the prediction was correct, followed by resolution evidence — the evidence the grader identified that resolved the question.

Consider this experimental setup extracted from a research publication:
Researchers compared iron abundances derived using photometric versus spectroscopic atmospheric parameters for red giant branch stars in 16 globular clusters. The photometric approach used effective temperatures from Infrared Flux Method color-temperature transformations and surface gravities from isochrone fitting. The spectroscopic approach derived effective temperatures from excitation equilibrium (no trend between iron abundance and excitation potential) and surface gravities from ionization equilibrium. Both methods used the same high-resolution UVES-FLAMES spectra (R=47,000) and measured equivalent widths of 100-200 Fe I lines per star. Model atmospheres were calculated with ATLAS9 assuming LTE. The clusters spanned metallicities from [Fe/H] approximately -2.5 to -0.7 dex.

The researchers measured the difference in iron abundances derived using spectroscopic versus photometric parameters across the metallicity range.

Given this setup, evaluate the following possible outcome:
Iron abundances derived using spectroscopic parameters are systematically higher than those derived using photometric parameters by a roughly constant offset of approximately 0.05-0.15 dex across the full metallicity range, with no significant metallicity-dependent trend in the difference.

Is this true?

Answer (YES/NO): NO